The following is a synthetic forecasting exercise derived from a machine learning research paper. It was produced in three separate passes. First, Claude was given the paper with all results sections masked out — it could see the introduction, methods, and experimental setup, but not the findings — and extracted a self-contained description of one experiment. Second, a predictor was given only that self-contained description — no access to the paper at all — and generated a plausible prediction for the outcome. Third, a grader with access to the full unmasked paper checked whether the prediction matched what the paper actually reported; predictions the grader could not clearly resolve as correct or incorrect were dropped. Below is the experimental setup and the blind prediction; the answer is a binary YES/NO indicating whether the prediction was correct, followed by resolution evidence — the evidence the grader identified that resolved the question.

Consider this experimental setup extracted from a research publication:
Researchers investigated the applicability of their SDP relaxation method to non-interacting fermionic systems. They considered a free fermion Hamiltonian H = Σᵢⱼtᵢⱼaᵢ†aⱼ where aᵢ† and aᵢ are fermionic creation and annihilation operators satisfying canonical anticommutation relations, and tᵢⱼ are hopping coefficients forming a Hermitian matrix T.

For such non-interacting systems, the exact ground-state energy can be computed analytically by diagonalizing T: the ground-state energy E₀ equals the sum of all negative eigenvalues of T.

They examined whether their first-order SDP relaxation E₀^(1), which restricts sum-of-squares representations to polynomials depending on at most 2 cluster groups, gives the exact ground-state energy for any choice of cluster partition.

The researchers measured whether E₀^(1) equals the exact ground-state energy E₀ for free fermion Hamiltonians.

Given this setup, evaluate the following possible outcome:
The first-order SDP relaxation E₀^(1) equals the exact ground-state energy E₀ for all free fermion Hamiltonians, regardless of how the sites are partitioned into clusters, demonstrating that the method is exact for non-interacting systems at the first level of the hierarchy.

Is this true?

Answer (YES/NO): YES